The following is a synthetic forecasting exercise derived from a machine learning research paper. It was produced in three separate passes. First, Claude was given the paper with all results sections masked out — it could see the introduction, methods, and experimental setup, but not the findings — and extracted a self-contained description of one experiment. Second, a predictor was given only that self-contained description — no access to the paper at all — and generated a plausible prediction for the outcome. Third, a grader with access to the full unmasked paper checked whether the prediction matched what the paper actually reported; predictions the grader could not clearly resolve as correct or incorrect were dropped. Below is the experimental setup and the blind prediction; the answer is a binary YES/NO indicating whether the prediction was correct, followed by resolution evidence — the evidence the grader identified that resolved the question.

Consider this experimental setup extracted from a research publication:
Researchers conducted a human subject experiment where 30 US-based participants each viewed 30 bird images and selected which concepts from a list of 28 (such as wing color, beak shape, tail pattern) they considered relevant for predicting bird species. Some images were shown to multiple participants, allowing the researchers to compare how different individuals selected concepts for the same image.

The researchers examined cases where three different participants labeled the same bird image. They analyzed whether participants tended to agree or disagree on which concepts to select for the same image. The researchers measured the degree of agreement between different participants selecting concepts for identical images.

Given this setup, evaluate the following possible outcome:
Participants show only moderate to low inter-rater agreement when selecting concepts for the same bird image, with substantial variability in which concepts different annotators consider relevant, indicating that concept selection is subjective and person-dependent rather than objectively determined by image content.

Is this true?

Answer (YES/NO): YES